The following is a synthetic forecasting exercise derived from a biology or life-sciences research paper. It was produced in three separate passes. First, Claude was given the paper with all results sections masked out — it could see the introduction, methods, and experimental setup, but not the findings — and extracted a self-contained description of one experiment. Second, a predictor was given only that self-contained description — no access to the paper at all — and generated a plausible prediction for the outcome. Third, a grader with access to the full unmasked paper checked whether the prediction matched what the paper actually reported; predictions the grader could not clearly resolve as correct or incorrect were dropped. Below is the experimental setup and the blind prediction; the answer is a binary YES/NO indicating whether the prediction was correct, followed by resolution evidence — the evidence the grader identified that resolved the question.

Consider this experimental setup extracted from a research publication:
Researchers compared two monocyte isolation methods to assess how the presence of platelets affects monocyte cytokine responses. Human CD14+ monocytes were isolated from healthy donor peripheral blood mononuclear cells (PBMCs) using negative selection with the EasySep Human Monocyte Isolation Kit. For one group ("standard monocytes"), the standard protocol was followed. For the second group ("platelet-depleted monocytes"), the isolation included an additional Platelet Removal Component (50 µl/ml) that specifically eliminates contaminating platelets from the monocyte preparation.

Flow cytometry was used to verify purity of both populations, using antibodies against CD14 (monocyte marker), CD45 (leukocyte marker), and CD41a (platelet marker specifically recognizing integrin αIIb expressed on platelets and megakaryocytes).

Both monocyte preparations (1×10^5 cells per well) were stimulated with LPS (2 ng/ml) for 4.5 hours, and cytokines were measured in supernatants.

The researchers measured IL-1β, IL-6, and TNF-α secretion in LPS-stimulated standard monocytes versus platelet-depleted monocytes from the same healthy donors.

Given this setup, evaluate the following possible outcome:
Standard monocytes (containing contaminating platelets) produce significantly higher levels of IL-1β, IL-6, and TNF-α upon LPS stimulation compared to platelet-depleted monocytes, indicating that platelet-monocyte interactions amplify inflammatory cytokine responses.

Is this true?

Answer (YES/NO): YES